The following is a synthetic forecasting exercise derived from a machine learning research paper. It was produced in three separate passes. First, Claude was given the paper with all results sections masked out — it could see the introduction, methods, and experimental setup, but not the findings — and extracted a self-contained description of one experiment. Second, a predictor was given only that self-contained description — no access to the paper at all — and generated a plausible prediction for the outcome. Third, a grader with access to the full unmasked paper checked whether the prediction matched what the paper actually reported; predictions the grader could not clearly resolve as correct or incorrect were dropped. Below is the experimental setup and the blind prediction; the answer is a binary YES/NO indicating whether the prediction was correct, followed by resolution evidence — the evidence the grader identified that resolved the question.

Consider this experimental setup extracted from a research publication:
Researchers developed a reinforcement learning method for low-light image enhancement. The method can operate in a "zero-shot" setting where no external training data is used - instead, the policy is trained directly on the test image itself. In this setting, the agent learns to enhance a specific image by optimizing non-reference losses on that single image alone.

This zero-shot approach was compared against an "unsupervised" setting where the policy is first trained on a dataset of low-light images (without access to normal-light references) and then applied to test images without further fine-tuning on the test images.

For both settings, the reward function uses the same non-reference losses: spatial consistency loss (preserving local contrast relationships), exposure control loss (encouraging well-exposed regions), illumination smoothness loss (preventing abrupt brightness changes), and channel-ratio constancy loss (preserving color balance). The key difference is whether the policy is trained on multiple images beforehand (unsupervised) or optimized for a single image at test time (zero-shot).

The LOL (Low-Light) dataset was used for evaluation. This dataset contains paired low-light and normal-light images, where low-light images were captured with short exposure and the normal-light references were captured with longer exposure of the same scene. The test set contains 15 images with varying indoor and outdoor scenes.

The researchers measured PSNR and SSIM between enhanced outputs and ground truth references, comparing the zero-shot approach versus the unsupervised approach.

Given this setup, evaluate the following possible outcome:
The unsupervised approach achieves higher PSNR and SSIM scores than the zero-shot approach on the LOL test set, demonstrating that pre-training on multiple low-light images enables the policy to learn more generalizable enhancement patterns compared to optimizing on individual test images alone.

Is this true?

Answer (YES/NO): YES